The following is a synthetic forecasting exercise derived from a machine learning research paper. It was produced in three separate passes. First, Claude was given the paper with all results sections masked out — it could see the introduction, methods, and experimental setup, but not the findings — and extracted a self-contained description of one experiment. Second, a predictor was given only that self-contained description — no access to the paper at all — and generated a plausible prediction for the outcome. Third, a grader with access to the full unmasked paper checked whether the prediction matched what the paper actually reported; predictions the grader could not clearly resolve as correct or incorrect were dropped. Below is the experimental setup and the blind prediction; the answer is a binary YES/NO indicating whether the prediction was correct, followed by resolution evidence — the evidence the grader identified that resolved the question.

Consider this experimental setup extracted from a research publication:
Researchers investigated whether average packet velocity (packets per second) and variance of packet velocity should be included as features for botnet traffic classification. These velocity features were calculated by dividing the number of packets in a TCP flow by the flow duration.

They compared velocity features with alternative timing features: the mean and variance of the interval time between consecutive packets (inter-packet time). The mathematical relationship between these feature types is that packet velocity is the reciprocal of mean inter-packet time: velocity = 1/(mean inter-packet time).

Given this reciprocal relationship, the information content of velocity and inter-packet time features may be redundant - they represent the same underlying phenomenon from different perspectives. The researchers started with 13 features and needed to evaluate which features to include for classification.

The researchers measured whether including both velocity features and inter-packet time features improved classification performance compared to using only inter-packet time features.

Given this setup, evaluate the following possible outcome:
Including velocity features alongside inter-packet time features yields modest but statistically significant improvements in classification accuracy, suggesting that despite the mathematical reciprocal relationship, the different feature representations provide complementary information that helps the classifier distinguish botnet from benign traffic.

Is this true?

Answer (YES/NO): NO